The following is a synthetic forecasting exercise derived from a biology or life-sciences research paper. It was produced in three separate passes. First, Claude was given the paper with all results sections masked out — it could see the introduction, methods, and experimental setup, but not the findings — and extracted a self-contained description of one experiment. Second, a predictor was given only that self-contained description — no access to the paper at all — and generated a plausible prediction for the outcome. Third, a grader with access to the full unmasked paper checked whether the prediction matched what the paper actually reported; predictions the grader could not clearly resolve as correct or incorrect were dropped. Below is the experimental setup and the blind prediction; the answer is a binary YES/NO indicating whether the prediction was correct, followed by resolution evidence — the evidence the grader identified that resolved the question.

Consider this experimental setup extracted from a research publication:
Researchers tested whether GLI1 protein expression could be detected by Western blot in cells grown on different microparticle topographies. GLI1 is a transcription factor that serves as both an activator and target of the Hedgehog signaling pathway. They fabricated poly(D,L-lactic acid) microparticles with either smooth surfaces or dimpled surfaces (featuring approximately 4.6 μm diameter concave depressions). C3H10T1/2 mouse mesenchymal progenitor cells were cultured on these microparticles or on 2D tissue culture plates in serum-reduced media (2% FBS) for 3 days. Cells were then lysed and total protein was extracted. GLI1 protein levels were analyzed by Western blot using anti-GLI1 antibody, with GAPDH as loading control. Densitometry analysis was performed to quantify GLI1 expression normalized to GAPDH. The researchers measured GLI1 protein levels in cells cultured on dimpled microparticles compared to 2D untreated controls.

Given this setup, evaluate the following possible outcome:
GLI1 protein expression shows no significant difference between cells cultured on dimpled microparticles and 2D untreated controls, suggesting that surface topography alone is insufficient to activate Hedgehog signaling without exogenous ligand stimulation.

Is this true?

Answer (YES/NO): NO